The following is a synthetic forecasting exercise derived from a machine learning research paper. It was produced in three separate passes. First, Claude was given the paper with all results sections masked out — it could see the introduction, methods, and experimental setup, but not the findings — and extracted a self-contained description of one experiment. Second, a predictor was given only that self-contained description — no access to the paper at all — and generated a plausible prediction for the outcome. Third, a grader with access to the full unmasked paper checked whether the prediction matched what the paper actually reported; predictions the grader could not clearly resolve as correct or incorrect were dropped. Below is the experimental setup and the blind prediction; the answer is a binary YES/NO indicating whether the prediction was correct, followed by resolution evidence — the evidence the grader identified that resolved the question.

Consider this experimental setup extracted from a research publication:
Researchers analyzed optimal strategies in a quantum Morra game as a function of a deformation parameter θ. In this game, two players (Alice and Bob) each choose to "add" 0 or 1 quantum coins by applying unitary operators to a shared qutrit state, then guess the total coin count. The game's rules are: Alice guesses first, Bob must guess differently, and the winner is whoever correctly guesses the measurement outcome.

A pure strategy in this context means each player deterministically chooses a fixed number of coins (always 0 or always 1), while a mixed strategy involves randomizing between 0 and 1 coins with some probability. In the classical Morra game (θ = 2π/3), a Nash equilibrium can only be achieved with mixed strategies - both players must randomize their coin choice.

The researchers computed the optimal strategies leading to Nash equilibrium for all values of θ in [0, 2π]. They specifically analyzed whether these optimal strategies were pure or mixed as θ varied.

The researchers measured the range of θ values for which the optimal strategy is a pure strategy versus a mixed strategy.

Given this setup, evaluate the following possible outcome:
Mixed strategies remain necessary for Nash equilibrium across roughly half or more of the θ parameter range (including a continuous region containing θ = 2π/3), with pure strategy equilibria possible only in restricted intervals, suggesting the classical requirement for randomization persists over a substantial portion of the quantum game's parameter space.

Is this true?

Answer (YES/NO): YES